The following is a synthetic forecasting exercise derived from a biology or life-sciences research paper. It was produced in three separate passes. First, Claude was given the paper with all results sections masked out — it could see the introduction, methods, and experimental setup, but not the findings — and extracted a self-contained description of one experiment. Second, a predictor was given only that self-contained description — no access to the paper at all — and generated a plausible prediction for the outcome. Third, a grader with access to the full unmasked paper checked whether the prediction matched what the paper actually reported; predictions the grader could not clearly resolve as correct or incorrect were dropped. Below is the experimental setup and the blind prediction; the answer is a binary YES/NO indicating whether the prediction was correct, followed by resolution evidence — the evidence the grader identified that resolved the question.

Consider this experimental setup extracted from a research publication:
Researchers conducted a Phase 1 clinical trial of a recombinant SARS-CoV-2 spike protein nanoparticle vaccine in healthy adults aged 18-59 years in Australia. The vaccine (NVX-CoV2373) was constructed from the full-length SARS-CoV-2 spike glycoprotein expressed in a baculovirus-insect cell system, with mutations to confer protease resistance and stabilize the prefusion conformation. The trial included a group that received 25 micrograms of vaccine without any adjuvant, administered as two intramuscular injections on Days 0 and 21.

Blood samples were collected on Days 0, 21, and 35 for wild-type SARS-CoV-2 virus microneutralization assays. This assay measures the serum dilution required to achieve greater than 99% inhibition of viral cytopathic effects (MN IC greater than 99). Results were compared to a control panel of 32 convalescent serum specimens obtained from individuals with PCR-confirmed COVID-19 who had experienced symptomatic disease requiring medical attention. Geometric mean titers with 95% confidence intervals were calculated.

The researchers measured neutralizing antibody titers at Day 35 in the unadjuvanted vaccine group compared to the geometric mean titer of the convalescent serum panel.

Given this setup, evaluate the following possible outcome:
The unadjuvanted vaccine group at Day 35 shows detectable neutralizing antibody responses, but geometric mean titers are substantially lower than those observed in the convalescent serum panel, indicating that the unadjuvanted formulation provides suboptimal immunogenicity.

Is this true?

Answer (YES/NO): YES